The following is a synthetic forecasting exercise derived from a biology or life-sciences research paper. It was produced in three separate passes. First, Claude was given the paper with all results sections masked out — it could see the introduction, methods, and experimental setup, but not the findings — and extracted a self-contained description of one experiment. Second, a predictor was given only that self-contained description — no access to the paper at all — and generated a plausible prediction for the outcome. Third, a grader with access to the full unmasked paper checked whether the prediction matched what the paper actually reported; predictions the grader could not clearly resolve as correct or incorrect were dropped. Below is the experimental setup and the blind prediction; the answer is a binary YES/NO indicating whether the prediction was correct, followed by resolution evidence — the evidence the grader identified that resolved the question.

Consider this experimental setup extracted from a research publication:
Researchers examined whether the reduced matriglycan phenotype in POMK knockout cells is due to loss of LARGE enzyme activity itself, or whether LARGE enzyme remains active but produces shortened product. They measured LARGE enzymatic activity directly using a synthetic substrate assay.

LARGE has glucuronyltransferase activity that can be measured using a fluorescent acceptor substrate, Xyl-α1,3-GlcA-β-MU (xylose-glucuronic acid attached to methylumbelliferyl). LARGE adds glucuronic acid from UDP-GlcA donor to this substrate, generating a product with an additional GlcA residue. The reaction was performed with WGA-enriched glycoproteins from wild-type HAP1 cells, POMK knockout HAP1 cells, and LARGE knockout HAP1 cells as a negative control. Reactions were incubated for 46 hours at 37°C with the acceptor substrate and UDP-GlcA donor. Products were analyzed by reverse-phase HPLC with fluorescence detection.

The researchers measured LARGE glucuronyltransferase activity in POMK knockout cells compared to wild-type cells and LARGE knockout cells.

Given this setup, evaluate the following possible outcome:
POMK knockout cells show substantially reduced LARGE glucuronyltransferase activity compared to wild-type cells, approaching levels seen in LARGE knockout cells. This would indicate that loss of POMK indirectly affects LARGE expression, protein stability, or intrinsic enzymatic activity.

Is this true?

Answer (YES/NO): NO